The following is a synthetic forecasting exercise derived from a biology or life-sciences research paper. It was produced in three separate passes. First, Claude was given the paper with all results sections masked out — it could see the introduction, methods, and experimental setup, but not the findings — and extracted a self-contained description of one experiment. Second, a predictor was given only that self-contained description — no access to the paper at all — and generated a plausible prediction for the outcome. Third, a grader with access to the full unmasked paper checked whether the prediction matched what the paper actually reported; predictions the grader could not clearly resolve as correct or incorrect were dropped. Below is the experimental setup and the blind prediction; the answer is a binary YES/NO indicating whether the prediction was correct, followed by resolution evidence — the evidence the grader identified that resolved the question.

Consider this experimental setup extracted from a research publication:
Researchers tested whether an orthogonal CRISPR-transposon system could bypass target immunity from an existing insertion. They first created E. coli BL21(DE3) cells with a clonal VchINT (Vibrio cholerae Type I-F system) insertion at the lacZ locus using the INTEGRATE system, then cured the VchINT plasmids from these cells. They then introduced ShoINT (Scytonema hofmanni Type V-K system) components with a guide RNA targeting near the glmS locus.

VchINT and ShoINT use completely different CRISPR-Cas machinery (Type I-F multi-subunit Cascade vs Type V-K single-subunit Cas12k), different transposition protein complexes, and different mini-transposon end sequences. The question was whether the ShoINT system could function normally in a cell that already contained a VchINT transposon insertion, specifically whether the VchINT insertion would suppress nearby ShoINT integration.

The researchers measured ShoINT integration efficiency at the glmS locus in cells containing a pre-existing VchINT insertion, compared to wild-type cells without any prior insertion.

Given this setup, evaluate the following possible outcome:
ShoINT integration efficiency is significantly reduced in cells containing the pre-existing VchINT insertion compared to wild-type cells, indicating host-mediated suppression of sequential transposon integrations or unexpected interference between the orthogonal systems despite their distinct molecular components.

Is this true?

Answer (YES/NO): NO